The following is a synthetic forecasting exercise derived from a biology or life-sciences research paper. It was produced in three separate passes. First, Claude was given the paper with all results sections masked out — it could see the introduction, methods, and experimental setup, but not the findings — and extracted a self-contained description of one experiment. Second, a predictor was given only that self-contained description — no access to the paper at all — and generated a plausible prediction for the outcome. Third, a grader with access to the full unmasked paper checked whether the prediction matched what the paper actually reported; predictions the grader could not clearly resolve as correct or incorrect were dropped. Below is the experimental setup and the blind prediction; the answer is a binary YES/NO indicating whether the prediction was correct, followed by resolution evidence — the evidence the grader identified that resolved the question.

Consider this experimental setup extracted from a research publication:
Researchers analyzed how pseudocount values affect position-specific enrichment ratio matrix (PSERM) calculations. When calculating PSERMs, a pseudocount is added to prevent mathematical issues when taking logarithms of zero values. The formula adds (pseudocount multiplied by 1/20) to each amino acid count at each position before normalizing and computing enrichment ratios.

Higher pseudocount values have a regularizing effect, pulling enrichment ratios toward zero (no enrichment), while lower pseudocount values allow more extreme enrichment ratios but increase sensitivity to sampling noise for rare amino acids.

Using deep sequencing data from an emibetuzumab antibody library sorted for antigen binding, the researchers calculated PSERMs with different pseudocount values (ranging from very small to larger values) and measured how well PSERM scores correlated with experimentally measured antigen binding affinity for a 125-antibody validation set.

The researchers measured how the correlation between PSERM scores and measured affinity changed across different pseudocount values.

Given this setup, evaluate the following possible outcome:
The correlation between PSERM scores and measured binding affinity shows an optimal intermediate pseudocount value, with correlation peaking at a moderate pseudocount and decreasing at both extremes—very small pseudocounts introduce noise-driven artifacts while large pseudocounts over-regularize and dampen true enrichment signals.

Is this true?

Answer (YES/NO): NO